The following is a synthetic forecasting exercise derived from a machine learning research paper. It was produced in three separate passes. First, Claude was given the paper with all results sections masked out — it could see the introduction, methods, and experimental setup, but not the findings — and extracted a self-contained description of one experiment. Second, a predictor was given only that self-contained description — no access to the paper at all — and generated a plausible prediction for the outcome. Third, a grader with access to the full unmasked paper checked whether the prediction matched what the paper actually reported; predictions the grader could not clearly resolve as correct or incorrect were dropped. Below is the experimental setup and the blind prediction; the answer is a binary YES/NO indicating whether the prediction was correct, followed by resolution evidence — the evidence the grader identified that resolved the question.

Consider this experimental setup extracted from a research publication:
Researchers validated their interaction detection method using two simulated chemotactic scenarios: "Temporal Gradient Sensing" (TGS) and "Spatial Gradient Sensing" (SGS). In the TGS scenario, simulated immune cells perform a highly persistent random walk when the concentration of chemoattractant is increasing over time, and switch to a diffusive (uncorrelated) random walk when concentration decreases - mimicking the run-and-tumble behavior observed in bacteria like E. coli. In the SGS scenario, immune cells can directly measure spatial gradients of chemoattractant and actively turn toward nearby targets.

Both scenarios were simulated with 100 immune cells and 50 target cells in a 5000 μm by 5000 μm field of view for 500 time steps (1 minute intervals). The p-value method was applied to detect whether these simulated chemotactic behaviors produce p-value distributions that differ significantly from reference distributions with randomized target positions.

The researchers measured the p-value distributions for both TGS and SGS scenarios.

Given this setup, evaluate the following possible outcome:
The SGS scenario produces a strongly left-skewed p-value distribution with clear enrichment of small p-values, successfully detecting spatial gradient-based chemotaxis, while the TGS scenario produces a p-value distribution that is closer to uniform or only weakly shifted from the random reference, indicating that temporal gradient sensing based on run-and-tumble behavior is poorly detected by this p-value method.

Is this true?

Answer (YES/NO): NO